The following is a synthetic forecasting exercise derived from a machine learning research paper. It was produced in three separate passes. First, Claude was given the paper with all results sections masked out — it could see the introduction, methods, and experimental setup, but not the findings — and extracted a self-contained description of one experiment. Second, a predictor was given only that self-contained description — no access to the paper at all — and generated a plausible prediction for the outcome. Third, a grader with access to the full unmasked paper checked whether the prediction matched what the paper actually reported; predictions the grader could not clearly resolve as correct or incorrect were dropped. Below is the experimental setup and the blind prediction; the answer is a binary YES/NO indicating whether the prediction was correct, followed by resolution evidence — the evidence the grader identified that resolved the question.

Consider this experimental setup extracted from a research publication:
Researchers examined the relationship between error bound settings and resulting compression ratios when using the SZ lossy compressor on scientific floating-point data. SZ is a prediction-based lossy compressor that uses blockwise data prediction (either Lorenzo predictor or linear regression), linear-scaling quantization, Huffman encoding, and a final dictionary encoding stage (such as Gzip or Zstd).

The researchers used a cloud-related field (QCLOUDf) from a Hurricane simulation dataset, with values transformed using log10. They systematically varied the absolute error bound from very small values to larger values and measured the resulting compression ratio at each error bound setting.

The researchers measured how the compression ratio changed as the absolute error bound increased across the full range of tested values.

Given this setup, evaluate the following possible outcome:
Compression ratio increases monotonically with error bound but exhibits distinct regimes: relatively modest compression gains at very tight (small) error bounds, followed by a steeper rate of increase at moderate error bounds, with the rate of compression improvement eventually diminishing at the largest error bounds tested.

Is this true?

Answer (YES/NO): NO